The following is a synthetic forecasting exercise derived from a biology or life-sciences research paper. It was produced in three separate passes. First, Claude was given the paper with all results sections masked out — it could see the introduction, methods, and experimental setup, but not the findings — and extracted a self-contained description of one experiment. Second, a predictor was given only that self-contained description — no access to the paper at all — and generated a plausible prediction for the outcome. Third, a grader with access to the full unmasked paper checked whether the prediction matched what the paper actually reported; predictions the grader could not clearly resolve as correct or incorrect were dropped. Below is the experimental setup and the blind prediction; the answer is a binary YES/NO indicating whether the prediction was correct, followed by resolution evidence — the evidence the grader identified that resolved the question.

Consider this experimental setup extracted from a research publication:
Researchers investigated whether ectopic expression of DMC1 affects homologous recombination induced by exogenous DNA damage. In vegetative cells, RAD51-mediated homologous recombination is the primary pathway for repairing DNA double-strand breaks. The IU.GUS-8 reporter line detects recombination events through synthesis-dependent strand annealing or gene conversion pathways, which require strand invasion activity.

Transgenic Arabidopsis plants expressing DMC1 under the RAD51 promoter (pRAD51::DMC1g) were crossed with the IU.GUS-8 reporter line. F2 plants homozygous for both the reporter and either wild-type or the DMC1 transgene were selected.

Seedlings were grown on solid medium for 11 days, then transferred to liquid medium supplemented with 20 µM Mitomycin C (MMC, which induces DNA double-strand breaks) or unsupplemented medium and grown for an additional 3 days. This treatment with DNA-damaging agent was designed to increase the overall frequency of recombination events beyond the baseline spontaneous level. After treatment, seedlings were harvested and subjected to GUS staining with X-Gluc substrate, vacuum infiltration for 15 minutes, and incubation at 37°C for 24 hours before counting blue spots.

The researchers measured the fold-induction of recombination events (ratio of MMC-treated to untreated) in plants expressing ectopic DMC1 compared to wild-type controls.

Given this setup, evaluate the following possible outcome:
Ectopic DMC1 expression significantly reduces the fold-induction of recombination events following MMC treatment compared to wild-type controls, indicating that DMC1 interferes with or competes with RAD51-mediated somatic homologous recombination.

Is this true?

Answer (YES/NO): NO